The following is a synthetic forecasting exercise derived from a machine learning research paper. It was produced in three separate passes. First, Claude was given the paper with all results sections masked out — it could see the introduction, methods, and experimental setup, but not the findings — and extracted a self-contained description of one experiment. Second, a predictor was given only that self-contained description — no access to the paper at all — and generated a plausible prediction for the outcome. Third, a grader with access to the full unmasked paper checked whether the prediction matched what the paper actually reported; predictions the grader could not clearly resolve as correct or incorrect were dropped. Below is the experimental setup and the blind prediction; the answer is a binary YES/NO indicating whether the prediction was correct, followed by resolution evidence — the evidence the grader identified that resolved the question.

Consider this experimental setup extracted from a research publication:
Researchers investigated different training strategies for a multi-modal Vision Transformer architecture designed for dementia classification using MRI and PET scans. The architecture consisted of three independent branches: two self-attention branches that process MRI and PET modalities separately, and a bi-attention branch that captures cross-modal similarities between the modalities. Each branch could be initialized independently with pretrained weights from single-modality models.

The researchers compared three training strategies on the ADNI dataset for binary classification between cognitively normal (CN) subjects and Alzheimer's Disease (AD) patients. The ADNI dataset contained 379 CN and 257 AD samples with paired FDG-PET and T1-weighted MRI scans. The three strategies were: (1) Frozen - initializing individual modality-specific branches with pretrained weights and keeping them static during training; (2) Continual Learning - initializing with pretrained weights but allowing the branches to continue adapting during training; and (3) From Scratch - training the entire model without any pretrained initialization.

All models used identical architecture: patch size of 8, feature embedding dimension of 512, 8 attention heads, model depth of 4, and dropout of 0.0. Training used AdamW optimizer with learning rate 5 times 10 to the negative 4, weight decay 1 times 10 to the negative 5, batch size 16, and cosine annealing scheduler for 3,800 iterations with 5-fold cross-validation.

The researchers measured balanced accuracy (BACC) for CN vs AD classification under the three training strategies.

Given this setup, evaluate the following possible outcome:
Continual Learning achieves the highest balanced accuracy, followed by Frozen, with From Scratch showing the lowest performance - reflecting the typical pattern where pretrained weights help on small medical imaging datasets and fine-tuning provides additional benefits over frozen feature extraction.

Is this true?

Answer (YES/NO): NO